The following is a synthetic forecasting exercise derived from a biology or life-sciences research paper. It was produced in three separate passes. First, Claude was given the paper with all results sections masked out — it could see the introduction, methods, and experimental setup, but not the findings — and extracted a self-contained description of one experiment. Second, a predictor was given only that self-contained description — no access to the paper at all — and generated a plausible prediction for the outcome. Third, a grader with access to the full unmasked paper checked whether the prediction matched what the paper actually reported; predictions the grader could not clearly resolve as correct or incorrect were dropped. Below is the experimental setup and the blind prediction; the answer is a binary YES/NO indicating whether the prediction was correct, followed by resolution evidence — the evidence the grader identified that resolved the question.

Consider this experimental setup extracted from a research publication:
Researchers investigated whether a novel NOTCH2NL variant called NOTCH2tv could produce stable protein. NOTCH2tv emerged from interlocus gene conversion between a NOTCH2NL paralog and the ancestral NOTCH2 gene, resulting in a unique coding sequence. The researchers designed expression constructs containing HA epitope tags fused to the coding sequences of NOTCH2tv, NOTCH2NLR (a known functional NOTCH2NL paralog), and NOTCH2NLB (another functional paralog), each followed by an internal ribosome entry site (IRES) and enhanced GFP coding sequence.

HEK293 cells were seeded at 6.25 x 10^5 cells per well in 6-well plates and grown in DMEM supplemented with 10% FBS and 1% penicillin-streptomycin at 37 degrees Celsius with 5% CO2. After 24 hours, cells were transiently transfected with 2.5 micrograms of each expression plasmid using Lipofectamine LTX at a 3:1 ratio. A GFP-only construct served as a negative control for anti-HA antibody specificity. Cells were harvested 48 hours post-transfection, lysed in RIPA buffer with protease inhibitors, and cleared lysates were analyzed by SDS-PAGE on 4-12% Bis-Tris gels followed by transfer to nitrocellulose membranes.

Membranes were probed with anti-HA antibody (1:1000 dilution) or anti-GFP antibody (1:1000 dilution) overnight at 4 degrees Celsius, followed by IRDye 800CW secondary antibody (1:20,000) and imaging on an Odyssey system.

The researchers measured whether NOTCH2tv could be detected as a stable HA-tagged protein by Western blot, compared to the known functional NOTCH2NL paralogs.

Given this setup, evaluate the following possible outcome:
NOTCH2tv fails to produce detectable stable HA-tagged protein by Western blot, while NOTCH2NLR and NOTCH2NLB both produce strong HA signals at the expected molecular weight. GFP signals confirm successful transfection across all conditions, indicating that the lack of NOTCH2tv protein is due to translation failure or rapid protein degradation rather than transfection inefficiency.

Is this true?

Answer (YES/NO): NO